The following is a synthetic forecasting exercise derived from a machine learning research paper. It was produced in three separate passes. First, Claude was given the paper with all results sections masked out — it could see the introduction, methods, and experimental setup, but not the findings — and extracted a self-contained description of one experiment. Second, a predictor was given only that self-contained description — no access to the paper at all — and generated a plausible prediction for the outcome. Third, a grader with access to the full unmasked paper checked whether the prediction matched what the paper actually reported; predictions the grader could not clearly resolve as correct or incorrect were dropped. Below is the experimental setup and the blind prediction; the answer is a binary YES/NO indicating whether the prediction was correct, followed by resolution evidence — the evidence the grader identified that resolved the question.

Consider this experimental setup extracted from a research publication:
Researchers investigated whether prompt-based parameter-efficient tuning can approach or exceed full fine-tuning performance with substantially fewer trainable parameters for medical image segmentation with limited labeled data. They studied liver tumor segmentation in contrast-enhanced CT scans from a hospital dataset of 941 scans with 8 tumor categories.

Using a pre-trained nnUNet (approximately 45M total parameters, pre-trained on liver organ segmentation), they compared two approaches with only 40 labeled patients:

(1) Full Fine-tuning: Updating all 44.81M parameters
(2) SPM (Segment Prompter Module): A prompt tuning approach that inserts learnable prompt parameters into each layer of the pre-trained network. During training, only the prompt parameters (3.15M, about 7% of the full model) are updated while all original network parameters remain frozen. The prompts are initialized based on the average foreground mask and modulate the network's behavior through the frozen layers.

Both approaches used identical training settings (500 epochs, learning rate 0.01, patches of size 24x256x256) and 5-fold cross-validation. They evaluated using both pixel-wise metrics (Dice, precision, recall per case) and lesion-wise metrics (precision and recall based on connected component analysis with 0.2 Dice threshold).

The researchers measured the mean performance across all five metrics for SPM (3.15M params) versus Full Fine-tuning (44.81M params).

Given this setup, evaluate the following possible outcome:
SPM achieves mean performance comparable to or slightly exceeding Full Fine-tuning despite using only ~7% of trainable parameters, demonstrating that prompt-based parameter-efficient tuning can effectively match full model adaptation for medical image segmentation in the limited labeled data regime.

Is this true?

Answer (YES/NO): YES